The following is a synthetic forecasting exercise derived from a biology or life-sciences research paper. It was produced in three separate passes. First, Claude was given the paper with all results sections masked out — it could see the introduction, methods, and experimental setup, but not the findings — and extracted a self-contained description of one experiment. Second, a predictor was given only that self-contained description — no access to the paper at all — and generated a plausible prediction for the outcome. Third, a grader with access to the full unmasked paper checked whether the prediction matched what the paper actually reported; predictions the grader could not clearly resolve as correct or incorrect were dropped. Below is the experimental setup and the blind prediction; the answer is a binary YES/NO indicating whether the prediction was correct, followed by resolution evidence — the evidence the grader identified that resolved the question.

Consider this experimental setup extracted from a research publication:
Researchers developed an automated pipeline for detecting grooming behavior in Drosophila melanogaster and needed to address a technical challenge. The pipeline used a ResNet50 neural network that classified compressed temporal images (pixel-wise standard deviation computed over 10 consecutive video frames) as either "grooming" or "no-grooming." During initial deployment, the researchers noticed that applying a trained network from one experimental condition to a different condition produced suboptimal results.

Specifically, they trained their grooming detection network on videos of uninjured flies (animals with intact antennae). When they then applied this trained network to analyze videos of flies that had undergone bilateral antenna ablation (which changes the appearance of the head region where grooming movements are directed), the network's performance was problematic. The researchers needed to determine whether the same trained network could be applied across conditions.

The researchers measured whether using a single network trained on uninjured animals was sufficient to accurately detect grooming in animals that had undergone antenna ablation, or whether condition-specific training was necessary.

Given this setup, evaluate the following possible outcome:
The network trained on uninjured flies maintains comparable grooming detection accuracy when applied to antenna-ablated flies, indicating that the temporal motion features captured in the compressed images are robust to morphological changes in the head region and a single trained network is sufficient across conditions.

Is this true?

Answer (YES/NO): NO